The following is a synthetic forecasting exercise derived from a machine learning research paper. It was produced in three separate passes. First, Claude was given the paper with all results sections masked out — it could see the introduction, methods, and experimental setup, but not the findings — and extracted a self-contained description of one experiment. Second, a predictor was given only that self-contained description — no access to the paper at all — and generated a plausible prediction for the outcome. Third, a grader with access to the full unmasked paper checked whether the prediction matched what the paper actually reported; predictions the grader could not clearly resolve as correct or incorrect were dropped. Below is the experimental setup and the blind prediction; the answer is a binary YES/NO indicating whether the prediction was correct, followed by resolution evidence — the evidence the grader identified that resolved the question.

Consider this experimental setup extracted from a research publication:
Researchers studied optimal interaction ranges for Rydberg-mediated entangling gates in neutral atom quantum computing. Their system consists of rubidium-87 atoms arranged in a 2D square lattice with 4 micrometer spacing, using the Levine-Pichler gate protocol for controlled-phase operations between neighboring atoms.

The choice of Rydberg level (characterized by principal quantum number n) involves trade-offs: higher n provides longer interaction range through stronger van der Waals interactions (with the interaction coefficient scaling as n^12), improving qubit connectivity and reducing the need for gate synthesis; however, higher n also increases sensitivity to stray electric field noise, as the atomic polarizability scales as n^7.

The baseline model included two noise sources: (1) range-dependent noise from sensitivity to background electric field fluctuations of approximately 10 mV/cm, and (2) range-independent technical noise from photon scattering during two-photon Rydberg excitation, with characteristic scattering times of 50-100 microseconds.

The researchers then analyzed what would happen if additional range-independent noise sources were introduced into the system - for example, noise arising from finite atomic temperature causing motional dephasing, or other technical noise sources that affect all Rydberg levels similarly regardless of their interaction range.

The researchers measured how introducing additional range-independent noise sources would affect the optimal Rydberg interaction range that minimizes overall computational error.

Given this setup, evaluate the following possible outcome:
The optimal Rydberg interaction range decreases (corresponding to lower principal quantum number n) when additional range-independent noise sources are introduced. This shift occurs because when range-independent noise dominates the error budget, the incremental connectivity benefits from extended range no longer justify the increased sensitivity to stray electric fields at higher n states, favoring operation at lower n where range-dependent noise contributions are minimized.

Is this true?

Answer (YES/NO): NO